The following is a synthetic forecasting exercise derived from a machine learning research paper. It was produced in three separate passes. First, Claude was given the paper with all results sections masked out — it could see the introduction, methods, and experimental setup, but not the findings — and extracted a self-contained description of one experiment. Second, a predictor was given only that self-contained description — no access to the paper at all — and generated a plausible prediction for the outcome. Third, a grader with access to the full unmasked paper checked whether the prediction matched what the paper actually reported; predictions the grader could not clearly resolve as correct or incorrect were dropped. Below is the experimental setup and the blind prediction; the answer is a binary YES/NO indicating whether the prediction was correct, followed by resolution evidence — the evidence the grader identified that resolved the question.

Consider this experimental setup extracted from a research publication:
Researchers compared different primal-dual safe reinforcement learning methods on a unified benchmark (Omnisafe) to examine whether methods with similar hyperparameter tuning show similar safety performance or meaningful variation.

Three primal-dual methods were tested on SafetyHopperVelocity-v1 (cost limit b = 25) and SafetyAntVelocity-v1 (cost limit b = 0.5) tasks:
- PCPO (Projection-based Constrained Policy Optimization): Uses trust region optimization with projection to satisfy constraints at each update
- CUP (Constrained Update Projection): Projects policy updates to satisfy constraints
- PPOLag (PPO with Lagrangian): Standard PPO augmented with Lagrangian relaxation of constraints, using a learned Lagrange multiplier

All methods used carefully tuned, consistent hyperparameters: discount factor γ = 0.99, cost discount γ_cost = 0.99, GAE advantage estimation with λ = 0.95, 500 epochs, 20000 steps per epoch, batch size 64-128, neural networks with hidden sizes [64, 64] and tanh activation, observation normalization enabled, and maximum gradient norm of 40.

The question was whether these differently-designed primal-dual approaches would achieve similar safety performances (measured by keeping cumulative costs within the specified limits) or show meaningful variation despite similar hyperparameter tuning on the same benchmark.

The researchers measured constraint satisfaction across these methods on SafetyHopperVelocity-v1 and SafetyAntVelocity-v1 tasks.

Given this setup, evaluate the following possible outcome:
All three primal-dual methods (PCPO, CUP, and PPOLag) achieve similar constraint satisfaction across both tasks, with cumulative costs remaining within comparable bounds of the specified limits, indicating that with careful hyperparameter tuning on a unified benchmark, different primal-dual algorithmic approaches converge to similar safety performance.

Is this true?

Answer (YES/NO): NO